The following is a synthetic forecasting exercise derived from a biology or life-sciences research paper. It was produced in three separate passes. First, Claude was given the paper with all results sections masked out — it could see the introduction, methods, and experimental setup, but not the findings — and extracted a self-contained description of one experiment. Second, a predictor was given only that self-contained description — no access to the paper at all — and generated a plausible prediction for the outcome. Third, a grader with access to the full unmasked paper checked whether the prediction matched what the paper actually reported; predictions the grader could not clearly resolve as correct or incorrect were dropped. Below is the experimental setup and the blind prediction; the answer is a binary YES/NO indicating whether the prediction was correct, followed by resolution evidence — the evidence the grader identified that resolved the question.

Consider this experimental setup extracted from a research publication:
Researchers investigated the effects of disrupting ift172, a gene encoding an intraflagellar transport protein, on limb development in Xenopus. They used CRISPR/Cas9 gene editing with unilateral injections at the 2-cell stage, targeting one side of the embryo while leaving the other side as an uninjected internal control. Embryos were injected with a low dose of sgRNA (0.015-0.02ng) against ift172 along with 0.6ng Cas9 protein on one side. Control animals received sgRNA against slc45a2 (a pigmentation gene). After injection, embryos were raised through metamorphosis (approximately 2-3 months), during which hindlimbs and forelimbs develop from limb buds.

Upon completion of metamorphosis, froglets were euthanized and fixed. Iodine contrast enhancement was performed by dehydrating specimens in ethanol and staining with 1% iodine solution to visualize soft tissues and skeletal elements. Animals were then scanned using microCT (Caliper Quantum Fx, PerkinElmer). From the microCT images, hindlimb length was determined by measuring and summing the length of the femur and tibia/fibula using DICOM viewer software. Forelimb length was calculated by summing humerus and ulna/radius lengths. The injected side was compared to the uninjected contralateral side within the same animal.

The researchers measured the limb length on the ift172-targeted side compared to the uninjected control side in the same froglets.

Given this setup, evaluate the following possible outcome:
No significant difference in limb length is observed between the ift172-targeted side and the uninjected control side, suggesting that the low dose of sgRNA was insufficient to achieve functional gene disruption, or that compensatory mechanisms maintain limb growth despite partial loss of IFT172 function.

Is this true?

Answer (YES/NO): NO